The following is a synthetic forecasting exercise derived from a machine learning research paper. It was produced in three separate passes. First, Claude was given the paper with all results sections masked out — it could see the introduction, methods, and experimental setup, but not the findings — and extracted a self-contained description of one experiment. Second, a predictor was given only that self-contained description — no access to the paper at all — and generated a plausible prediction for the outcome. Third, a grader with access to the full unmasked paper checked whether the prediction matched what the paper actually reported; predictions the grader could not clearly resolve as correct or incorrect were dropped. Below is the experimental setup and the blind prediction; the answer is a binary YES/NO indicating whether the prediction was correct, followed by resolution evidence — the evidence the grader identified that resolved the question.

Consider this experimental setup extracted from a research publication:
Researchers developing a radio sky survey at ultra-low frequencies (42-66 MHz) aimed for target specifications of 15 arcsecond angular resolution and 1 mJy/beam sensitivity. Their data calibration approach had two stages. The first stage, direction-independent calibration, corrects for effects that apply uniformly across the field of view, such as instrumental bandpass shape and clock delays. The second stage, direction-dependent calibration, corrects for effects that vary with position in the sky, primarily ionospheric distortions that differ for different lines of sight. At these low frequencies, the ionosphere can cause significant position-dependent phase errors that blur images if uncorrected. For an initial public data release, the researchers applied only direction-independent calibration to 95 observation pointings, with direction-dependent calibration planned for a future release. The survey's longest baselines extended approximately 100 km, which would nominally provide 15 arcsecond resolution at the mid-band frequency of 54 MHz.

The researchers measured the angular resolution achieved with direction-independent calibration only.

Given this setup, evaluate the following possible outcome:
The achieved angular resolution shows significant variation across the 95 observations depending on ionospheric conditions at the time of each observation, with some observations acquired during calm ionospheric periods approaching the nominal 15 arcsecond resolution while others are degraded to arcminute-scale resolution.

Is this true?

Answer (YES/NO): NO